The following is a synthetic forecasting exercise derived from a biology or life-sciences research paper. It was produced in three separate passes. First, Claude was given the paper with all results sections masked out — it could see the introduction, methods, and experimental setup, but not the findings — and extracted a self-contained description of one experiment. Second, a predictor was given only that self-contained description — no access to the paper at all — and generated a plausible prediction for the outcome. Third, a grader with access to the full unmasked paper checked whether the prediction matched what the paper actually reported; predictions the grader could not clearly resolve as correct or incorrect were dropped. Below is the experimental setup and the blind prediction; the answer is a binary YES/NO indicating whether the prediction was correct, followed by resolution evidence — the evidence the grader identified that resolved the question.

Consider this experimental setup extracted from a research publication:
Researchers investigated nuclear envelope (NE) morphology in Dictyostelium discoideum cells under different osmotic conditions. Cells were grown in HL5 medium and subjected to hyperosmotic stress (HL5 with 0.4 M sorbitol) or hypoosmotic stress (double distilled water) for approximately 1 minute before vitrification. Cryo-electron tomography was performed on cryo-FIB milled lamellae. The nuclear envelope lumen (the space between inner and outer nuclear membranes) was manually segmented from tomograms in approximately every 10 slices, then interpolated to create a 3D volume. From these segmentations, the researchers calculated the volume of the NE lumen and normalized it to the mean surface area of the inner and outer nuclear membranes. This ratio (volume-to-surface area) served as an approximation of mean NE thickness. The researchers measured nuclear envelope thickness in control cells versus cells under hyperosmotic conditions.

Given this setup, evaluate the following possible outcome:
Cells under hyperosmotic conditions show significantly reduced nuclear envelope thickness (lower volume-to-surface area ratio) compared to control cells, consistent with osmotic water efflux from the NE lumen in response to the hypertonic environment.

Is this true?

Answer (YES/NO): YES